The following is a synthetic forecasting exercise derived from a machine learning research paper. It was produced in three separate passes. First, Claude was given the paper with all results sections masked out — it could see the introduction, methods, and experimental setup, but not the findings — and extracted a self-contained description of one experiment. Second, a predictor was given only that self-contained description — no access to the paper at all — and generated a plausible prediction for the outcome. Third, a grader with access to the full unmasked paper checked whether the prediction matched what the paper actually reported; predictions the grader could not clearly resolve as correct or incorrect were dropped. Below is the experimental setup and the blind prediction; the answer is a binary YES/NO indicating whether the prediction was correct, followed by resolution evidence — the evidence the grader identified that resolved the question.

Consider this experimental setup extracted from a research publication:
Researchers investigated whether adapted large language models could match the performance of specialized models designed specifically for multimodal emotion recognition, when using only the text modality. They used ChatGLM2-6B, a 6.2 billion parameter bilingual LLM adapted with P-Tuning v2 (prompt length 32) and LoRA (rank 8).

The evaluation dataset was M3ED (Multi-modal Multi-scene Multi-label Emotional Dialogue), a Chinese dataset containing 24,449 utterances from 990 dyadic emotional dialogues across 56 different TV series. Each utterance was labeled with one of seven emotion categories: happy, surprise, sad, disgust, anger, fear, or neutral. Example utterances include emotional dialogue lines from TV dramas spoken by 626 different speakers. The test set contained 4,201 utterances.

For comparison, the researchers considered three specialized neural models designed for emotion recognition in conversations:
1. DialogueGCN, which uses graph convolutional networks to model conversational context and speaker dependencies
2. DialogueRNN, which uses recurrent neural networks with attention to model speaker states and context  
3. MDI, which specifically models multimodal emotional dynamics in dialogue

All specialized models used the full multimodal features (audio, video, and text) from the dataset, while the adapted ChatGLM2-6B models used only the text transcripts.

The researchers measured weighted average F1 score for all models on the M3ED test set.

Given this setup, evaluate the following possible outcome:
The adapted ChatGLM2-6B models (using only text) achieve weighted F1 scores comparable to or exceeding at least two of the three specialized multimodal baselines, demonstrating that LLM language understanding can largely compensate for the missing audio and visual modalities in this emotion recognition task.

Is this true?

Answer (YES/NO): NO